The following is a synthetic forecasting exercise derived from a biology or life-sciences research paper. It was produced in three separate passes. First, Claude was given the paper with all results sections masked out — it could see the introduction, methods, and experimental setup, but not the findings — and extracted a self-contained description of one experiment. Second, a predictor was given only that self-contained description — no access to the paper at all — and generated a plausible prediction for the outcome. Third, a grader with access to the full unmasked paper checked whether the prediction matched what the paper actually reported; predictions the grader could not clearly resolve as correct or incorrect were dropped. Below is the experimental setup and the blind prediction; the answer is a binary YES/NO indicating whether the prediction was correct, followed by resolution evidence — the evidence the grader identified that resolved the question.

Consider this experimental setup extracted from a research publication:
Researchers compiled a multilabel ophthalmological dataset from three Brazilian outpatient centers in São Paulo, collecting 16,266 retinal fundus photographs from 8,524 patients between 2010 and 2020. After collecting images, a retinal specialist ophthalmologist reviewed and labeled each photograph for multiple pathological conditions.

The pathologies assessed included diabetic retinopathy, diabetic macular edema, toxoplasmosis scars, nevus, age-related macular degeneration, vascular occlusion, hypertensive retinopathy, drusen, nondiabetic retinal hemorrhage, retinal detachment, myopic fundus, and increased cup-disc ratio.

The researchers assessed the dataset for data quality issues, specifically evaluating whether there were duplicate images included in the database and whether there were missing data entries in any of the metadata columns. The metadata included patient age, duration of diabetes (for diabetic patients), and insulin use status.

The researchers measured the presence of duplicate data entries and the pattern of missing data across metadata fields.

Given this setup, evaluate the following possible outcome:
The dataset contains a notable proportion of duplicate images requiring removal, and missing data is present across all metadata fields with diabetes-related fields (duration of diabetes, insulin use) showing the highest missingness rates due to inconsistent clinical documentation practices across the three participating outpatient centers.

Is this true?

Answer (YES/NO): NO